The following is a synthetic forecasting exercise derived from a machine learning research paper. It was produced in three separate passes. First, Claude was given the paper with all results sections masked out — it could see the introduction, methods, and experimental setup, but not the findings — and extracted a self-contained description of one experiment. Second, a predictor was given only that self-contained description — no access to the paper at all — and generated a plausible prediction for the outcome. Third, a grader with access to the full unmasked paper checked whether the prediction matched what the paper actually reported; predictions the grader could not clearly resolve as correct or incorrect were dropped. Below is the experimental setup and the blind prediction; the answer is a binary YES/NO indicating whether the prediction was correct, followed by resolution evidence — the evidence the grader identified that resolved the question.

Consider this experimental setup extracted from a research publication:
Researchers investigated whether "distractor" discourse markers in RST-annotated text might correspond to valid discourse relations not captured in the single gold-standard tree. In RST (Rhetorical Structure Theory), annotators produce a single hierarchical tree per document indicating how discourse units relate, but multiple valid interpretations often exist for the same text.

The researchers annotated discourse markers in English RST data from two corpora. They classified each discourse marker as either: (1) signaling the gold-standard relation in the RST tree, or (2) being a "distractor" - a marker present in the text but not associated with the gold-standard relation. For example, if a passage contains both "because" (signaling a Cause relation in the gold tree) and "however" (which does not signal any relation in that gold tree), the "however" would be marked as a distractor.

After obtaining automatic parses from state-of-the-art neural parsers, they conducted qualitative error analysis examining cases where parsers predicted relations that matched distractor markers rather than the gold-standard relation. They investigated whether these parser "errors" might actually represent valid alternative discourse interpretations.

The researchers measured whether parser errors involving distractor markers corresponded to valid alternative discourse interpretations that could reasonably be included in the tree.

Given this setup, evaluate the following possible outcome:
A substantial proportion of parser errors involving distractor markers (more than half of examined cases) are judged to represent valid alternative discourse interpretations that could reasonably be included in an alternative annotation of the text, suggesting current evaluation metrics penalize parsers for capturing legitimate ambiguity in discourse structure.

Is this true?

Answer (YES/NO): YES